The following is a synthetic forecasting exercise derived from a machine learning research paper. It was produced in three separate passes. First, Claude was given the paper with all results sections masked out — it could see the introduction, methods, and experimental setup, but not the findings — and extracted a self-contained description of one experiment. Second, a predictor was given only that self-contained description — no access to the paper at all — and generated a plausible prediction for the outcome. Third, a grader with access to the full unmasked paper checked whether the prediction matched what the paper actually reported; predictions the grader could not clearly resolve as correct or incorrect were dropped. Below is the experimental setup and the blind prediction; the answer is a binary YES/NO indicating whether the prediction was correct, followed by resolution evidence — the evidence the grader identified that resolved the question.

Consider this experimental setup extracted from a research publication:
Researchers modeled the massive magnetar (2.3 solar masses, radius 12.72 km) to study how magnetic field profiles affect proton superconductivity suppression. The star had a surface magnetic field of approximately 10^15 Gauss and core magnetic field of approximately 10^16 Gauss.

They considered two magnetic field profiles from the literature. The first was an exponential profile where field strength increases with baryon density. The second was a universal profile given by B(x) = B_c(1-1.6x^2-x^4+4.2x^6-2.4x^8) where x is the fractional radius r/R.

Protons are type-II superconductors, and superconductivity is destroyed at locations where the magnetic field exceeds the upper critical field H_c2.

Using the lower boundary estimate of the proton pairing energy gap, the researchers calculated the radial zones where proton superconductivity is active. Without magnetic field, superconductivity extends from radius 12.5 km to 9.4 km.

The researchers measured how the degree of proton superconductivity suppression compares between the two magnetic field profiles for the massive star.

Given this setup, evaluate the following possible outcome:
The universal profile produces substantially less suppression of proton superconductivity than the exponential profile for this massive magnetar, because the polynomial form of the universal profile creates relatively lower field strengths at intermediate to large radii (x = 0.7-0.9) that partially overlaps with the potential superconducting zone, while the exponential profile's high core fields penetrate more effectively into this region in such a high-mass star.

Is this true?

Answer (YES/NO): NO